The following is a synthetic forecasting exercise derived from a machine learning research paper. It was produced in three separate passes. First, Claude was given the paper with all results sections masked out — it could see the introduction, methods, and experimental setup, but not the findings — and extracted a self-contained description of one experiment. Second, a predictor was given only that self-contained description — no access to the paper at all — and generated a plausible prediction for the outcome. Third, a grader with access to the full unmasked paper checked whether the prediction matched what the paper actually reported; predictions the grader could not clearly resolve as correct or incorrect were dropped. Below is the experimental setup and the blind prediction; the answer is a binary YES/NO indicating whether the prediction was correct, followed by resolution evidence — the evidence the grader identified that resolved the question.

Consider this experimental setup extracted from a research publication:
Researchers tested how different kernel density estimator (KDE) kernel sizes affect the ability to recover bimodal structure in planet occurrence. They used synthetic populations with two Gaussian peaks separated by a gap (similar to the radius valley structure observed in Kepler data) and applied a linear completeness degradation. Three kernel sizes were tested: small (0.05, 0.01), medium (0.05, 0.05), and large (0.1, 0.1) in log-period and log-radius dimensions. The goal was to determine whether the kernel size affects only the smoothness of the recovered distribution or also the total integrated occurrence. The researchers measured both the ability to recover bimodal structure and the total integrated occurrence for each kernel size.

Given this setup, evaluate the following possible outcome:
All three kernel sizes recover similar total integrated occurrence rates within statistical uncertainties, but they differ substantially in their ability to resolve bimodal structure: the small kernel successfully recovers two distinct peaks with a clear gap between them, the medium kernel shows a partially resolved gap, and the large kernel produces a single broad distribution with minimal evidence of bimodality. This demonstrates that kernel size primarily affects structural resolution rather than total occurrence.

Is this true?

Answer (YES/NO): NO